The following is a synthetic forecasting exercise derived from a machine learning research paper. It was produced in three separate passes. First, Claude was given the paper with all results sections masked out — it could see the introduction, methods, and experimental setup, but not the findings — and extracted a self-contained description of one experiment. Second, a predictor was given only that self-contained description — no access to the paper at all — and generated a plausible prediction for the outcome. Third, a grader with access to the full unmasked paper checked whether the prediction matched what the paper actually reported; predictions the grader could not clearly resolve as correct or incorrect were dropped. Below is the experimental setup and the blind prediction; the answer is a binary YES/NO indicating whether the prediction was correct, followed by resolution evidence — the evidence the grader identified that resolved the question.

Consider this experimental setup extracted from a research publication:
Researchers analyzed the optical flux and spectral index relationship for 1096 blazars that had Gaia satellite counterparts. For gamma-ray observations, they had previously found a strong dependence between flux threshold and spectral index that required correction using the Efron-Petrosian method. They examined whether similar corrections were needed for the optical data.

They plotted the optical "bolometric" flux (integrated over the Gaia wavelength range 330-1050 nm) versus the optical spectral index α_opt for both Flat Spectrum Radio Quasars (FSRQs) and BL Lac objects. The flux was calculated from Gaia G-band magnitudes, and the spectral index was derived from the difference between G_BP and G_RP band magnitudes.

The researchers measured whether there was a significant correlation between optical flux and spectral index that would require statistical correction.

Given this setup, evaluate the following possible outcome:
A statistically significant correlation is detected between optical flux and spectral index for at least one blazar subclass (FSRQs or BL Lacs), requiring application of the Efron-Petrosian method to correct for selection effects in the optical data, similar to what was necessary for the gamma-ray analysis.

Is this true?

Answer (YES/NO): NO